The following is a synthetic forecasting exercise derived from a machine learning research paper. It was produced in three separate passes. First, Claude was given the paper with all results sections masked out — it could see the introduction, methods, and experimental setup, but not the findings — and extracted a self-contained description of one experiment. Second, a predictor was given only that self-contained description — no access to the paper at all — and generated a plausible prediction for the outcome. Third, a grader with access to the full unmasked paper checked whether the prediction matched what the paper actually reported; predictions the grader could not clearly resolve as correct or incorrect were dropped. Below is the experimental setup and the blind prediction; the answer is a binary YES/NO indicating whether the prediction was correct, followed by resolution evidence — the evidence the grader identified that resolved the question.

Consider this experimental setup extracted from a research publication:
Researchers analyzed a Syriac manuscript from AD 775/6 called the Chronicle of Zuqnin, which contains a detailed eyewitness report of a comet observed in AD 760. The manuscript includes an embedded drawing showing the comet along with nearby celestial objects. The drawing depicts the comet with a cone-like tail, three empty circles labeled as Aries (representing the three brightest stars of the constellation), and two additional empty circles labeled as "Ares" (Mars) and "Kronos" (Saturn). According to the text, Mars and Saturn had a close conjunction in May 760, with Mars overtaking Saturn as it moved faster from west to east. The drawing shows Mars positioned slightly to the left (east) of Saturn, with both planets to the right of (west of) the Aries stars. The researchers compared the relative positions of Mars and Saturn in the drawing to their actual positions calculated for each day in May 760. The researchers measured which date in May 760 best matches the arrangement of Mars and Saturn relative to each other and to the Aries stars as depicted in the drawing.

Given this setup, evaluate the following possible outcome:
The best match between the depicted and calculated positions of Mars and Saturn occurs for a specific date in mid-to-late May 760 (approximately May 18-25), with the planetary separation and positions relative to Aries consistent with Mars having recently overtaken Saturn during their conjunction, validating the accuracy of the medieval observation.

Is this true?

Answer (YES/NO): YES